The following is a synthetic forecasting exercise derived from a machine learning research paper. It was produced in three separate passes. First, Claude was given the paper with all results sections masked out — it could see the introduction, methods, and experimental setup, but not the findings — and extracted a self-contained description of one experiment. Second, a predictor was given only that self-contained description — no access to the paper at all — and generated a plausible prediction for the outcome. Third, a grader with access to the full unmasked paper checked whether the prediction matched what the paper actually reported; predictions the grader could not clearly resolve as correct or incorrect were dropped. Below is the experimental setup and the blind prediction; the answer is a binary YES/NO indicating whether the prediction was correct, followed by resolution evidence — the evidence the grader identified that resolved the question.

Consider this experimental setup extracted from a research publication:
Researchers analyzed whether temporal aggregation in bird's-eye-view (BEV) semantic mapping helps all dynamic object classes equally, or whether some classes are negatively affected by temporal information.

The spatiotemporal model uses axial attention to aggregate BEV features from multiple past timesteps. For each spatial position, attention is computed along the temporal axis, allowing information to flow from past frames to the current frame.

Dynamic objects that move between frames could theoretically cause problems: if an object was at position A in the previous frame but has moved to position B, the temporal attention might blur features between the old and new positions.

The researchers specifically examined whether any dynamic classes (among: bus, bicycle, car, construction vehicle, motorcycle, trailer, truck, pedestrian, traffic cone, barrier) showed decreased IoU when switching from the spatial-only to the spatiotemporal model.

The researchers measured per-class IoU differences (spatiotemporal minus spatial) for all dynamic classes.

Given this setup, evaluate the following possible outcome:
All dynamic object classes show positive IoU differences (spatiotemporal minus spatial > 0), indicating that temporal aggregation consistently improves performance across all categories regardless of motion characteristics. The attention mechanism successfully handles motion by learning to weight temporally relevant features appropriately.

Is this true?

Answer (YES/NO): NO